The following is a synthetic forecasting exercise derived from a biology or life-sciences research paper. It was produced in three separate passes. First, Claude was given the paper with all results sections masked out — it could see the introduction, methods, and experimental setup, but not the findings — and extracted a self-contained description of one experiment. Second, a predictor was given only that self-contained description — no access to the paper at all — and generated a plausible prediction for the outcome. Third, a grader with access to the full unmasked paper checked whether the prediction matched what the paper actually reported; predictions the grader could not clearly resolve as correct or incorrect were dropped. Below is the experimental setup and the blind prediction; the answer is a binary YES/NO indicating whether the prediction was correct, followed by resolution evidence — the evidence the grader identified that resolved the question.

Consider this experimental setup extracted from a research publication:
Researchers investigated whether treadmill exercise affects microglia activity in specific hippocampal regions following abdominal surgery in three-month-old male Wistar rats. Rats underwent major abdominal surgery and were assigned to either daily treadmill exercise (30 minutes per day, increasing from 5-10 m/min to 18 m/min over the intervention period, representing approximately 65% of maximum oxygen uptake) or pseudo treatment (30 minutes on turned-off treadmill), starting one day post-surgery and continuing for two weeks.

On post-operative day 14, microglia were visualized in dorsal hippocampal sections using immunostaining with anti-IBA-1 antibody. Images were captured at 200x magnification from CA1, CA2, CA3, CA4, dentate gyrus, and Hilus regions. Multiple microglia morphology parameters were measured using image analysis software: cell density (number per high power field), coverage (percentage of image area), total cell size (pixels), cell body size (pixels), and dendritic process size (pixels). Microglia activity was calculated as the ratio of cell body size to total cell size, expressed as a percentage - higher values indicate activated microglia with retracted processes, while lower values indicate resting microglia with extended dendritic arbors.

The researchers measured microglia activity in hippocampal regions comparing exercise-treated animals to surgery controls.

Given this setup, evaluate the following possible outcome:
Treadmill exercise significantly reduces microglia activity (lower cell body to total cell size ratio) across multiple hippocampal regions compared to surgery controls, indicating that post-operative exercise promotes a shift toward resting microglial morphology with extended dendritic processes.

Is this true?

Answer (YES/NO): NO